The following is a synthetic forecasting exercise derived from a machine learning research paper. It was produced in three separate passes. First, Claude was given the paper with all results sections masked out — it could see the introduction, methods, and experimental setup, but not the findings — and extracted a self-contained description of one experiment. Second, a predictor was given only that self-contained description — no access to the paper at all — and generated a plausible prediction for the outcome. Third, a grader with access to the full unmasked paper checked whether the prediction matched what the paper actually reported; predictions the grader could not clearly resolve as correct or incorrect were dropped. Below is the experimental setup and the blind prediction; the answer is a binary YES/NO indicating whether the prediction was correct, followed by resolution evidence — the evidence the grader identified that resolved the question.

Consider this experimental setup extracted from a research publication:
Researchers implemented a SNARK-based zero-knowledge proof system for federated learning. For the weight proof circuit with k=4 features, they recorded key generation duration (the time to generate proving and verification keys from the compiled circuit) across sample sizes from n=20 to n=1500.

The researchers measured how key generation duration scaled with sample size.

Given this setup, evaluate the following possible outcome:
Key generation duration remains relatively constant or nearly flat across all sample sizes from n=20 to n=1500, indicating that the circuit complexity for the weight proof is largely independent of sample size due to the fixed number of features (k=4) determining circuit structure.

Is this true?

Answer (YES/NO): NO